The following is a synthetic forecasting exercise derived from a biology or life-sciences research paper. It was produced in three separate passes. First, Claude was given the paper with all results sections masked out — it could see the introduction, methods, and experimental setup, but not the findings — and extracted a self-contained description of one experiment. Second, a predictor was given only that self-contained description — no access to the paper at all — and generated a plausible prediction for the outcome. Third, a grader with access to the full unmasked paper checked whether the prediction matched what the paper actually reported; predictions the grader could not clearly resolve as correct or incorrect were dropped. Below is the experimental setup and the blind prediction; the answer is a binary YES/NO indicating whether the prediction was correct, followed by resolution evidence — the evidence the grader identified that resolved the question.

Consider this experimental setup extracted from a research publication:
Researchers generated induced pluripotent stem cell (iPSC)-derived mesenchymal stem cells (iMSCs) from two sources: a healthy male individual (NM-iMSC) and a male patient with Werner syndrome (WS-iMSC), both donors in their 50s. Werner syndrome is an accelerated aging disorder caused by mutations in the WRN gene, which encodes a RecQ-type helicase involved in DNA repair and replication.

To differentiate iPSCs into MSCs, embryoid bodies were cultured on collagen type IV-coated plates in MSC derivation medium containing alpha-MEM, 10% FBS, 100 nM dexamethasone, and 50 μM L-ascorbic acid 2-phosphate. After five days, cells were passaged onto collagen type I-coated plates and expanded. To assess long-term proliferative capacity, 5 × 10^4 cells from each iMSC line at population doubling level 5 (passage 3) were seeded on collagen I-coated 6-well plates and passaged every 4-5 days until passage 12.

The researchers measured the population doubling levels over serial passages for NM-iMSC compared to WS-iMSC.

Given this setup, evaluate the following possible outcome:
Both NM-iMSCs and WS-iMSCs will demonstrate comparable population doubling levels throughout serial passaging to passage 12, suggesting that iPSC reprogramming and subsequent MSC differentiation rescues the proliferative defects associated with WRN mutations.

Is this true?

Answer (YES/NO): NO